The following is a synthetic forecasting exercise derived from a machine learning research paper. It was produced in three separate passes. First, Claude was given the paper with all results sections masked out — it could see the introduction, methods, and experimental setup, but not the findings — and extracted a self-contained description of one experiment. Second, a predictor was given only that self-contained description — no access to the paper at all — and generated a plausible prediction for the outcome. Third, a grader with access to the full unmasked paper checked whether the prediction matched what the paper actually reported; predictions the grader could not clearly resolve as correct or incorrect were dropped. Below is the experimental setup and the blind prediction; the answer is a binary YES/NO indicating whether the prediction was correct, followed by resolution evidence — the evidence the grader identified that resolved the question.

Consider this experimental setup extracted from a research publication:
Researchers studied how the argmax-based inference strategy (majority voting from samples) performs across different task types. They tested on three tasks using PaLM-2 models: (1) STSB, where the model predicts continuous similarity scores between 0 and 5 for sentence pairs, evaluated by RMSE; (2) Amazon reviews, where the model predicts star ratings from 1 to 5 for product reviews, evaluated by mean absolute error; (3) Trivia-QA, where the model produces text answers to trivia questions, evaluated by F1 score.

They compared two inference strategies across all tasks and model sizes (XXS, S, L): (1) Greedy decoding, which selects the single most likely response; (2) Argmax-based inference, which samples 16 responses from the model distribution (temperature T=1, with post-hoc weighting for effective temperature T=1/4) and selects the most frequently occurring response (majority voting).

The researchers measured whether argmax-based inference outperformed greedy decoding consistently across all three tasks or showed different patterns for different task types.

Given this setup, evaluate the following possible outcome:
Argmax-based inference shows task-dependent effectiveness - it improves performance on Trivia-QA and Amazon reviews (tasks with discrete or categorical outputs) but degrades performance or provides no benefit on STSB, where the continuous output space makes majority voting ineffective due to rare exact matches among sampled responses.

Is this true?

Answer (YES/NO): NO